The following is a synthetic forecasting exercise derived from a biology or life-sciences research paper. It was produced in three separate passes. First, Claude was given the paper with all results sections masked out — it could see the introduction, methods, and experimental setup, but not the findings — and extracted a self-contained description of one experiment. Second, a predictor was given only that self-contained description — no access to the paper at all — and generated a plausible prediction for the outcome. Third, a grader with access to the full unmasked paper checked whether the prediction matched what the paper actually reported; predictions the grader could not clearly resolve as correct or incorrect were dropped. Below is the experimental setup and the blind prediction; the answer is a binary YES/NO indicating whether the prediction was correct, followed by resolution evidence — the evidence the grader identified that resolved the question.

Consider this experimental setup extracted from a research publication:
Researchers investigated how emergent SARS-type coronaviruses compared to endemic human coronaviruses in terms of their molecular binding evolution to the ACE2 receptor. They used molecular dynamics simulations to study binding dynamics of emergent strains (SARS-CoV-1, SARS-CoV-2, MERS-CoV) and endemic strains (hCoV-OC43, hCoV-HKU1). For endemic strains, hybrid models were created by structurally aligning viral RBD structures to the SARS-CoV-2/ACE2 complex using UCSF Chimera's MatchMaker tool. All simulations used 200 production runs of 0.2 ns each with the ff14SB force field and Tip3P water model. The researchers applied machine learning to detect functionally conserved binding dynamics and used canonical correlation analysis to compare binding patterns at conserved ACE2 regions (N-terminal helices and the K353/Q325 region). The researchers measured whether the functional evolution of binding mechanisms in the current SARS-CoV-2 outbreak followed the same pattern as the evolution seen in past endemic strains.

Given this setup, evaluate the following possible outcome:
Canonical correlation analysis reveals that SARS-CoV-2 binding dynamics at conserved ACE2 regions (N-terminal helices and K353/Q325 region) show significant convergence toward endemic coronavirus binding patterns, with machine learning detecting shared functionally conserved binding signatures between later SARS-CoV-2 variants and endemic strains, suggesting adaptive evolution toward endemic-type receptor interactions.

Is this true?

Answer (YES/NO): NO